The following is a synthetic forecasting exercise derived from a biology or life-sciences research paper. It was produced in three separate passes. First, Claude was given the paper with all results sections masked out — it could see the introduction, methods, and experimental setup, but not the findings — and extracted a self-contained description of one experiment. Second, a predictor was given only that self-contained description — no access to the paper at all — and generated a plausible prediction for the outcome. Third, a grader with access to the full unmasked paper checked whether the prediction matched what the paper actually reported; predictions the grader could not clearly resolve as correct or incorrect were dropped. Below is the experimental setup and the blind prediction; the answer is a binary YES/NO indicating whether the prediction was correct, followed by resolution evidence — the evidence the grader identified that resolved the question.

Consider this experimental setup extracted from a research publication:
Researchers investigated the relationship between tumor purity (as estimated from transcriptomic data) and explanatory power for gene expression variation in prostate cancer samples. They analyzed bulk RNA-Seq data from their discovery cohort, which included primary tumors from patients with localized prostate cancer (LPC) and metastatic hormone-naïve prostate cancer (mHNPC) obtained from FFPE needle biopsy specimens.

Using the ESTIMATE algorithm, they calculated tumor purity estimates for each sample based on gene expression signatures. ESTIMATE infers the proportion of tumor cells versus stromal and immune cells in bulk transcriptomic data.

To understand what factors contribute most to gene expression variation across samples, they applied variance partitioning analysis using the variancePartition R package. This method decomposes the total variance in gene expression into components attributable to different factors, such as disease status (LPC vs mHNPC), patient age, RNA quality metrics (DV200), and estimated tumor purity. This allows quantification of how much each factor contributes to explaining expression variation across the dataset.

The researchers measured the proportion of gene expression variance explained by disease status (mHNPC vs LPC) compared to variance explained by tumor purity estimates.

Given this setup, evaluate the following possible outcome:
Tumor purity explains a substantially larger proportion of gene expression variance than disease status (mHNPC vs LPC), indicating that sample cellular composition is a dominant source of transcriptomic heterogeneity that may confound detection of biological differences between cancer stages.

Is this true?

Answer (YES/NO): YES